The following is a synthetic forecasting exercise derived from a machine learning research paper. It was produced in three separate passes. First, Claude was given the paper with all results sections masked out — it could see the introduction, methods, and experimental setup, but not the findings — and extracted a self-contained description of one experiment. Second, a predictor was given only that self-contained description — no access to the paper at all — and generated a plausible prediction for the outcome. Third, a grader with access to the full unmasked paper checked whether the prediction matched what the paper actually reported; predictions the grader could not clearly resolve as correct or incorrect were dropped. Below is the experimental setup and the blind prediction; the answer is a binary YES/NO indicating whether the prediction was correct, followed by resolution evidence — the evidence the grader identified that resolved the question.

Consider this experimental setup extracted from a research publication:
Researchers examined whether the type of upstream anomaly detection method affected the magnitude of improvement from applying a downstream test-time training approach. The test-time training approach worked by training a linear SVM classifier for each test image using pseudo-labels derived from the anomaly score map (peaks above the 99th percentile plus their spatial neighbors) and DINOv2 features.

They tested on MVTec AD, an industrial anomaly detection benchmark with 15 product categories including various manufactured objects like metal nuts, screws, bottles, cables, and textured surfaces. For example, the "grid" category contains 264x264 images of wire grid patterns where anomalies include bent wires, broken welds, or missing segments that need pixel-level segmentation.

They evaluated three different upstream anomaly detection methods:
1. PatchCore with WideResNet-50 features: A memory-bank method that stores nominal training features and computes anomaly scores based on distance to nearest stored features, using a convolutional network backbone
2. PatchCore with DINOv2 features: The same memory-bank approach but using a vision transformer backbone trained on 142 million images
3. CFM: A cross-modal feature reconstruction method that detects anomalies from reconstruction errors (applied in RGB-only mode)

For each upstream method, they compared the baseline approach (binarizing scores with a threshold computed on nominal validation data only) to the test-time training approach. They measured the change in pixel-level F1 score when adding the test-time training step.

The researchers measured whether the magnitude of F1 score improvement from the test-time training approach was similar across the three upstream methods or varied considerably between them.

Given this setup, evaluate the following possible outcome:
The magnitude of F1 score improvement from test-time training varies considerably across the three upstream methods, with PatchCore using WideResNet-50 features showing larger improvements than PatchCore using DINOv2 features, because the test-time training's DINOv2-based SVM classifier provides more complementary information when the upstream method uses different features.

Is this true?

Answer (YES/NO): NO